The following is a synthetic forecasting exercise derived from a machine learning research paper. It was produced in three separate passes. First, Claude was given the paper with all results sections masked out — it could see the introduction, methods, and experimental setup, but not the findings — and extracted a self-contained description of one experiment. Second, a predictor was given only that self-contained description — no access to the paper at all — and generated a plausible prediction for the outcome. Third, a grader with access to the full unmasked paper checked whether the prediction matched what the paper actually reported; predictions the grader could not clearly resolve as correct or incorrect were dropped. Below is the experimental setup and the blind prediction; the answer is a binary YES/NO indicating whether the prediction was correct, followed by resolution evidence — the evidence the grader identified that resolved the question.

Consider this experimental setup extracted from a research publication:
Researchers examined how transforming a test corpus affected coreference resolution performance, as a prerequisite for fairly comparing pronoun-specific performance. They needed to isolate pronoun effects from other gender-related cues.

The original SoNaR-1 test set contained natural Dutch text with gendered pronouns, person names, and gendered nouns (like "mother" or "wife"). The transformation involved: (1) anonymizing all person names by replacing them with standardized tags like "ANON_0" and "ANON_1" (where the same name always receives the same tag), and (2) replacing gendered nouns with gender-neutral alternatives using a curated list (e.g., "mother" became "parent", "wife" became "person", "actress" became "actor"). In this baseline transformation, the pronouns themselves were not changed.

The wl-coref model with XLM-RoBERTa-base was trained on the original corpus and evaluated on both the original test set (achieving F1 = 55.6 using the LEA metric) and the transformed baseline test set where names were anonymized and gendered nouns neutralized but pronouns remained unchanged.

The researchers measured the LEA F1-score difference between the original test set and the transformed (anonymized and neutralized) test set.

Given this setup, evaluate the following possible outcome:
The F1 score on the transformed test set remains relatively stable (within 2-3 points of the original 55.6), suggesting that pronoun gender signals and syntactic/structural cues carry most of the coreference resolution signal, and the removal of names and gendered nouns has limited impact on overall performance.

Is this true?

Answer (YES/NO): NO